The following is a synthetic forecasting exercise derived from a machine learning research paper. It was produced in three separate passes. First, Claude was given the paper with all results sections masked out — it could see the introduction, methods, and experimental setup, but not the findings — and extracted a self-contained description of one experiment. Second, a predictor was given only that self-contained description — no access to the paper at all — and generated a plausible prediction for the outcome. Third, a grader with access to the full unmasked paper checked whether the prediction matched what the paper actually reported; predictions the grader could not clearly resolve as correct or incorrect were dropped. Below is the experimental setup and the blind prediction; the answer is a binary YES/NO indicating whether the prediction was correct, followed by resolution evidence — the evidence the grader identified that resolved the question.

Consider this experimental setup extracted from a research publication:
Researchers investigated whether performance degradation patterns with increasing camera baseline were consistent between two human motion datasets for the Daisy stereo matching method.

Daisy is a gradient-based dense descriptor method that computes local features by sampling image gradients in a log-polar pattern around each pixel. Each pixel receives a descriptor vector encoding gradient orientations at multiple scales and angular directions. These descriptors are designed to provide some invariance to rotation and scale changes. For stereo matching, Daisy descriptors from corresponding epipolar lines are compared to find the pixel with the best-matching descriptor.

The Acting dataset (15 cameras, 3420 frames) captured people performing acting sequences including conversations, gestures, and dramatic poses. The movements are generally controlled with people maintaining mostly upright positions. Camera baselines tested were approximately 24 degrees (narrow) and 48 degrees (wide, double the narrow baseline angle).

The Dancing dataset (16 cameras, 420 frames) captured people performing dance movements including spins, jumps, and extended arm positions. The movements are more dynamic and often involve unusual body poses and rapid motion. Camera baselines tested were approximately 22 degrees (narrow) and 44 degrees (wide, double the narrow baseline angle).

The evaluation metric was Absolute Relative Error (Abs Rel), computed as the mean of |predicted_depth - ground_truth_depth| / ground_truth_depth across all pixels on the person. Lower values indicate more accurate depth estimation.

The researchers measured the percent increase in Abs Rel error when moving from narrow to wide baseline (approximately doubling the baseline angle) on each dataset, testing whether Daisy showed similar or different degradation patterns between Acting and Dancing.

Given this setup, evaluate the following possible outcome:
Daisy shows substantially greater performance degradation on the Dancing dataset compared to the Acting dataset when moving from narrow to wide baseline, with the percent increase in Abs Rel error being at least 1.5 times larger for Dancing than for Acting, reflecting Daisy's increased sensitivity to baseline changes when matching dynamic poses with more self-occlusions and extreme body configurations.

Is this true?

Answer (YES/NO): YES